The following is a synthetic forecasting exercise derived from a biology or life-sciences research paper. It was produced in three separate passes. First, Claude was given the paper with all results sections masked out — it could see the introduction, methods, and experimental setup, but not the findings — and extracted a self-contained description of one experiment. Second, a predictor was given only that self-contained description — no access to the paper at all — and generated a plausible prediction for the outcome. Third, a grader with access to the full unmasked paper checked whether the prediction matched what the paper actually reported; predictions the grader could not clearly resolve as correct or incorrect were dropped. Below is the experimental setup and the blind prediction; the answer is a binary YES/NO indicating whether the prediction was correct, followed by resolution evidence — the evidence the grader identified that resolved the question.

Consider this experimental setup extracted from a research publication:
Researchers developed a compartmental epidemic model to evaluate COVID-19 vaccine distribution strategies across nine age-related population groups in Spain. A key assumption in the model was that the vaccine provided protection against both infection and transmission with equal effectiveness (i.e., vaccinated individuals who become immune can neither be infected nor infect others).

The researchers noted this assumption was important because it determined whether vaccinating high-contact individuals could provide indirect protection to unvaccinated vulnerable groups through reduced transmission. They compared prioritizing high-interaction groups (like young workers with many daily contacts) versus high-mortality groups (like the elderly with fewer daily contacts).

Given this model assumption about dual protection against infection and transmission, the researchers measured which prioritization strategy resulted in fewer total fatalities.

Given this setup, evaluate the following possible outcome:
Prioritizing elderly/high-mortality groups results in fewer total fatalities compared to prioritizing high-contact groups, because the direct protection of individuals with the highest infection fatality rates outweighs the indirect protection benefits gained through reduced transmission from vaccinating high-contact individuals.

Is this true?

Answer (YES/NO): NO